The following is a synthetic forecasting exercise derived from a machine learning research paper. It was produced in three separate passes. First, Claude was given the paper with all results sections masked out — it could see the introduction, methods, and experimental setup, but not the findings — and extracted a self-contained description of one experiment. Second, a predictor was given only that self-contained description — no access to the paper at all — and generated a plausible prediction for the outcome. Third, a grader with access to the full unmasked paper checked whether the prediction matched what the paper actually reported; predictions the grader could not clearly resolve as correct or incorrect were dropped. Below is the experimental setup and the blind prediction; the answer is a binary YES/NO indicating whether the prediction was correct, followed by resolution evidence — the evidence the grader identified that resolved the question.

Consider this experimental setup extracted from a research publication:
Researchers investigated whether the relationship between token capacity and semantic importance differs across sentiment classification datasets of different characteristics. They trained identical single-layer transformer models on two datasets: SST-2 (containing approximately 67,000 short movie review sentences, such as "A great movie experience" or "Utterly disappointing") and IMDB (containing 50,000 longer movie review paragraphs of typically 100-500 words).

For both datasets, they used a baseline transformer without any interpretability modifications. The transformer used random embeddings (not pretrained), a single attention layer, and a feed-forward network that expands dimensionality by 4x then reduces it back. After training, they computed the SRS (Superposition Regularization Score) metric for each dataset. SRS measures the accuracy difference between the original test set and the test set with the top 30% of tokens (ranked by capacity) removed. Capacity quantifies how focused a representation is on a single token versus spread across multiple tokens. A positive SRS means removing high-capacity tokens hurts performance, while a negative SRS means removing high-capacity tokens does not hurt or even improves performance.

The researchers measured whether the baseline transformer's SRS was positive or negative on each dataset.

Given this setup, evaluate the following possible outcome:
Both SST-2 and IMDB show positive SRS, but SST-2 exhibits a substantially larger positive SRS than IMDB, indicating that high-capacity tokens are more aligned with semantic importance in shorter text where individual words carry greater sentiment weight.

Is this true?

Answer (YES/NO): NO